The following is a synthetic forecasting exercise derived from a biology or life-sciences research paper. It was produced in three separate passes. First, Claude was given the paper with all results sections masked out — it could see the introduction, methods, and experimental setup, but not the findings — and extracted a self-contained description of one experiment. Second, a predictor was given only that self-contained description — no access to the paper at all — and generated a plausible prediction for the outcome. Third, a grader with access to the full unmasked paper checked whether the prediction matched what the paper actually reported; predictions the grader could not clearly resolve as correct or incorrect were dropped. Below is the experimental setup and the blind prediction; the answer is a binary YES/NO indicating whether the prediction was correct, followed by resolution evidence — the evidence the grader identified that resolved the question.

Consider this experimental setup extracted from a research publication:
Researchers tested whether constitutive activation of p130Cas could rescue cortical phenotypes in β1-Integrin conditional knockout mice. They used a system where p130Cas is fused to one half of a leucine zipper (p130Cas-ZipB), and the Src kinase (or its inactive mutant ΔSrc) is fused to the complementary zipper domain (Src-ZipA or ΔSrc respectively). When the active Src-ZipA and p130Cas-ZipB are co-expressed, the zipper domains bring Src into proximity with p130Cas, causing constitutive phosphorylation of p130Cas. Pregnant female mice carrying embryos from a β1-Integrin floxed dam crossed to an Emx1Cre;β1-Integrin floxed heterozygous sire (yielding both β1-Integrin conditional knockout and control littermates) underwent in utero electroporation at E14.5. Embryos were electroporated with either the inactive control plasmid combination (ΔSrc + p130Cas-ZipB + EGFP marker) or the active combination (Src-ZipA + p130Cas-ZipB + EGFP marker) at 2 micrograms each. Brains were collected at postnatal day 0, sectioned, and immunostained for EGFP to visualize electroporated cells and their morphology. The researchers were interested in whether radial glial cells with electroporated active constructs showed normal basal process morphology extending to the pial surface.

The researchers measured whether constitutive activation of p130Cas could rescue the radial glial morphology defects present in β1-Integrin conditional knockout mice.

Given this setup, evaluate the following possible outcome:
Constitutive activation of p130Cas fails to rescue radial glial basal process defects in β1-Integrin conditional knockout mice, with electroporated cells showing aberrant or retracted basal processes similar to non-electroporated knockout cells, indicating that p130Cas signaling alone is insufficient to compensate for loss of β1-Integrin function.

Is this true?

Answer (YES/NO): NO